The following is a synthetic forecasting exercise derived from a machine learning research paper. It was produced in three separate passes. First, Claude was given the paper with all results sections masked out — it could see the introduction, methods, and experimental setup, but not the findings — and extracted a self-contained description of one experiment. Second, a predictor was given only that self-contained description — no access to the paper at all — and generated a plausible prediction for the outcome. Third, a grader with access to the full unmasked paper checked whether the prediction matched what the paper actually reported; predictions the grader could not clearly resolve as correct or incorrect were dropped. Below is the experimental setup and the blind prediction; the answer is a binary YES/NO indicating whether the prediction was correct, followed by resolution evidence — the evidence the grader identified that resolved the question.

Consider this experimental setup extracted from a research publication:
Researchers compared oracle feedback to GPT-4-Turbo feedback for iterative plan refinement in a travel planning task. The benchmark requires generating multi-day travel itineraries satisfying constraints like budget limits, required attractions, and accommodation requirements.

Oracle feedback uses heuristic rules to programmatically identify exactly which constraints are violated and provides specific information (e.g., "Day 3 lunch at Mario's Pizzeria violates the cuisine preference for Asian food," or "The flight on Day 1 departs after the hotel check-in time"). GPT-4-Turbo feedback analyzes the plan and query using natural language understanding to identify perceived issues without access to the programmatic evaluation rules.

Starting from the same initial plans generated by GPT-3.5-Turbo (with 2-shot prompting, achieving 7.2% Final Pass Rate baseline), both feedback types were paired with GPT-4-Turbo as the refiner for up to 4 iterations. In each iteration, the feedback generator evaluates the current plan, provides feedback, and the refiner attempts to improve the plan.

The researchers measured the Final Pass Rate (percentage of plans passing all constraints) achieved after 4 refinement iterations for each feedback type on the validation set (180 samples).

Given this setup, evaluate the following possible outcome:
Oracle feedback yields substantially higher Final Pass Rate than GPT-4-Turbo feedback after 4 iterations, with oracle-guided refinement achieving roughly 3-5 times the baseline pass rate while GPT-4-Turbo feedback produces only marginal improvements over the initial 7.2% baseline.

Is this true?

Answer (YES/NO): NO